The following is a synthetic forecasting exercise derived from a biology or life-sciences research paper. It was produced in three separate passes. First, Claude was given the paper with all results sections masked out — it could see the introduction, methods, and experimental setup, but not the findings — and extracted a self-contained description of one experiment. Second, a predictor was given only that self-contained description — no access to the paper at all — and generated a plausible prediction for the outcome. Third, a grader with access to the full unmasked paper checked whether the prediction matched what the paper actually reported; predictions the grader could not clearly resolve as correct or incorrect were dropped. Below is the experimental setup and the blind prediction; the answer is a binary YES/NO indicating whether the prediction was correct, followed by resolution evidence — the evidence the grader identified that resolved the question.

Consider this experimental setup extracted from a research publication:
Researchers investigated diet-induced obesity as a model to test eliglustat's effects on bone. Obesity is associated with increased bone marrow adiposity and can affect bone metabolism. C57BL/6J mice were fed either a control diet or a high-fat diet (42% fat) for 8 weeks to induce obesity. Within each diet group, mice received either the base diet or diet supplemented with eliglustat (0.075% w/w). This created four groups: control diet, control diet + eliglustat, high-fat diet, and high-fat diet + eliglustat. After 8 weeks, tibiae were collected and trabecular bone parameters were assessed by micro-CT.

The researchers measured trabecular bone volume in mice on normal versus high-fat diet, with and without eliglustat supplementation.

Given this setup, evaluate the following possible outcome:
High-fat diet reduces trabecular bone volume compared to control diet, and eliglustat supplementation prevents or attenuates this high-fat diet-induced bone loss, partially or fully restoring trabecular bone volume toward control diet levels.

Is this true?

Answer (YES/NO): NO